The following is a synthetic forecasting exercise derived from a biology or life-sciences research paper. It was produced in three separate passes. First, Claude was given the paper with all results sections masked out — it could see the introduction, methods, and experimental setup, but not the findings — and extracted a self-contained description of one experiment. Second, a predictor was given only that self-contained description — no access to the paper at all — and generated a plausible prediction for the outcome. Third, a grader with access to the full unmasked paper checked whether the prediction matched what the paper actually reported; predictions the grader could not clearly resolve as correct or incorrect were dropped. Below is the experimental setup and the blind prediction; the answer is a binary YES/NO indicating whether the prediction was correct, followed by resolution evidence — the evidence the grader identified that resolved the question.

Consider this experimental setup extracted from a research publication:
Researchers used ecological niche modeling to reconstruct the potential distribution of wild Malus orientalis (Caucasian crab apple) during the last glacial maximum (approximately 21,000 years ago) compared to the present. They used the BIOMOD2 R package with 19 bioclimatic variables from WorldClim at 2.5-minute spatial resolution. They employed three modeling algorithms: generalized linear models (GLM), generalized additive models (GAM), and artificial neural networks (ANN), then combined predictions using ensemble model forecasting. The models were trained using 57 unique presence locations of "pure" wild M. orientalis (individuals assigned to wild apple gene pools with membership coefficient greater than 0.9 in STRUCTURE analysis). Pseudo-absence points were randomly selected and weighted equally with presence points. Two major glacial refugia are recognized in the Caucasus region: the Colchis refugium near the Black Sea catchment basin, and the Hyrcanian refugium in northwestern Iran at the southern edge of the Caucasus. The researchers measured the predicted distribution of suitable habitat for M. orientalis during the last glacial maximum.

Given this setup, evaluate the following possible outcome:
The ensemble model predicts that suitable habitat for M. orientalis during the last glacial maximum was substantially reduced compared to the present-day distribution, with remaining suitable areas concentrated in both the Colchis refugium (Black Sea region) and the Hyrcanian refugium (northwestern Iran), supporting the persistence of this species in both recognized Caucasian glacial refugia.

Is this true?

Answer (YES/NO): YES